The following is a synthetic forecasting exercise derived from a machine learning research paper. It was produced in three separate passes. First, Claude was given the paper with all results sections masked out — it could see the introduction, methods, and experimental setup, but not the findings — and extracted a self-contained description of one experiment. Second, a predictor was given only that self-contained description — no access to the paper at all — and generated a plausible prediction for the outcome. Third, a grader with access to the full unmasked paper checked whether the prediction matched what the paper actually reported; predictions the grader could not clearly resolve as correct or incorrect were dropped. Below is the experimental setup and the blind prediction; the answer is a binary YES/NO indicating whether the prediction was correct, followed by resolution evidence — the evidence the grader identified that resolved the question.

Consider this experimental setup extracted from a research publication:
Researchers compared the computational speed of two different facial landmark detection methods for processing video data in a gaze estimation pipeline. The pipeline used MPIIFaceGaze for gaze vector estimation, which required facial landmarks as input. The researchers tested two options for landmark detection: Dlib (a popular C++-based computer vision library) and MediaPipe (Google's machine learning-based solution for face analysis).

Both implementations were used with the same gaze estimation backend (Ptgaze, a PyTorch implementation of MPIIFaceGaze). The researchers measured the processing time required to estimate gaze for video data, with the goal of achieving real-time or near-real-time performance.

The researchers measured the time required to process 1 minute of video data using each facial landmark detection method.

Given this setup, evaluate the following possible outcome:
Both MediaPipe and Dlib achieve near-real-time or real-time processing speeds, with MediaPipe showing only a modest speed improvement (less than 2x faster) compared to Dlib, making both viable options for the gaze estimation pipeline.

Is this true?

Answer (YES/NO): NO